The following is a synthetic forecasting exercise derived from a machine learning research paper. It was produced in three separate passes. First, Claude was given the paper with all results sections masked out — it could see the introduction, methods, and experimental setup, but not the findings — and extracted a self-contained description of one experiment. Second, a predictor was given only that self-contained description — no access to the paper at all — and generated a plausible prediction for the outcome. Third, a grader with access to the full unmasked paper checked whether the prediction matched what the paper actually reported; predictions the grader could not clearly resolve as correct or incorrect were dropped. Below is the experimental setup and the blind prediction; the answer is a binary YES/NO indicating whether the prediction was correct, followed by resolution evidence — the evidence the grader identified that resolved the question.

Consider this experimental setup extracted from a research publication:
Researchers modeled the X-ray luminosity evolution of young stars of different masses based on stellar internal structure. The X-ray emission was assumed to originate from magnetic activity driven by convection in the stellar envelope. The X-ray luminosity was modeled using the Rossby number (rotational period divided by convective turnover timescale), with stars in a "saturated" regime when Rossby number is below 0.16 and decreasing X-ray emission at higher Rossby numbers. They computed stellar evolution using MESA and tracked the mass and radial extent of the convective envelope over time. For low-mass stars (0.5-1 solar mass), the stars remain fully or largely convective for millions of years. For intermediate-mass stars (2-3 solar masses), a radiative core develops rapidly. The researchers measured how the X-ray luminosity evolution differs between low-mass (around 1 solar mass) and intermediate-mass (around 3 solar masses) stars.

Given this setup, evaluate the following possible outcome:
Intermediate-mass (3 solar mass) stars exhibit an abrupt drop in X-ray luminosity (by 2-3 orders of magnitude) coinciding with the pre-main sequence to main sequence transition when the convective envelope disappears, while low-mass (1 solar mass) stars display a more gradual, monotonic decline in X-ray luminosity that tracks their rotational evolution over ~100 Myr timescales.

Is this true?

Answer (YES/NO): NO